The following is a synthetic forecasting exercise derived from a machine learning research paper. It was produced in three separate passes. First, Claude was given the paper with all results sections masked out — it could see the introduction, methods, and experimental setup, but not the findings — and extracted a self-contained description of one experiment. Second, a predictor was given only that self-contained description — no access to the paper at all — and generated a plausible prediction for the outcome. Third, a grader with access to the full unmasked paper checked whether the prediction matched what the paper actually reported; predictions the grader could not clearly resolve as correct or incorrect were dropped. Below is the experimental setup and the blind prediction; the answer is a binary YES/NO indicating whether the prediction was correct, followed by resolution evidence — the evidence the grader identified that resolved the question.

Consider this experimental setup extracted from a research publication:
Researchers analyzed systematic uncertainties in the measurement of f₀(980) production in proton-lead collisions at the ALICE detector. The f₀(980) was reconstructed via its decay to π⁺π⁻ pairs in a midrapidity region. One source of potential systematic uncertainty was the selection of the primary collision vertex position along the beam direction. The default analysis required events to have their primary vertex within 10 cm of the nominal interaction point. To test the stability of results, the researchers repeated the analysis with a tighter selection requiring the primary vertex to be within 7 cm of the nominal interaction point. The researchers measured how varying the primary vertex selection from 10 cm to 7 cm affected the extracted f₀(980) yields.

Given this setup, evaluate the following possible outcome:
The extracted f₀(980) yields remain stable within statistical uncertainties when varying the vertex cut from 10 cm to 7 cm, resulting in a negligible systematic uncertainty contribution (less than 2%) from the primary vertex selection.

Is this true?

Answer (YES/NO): YES